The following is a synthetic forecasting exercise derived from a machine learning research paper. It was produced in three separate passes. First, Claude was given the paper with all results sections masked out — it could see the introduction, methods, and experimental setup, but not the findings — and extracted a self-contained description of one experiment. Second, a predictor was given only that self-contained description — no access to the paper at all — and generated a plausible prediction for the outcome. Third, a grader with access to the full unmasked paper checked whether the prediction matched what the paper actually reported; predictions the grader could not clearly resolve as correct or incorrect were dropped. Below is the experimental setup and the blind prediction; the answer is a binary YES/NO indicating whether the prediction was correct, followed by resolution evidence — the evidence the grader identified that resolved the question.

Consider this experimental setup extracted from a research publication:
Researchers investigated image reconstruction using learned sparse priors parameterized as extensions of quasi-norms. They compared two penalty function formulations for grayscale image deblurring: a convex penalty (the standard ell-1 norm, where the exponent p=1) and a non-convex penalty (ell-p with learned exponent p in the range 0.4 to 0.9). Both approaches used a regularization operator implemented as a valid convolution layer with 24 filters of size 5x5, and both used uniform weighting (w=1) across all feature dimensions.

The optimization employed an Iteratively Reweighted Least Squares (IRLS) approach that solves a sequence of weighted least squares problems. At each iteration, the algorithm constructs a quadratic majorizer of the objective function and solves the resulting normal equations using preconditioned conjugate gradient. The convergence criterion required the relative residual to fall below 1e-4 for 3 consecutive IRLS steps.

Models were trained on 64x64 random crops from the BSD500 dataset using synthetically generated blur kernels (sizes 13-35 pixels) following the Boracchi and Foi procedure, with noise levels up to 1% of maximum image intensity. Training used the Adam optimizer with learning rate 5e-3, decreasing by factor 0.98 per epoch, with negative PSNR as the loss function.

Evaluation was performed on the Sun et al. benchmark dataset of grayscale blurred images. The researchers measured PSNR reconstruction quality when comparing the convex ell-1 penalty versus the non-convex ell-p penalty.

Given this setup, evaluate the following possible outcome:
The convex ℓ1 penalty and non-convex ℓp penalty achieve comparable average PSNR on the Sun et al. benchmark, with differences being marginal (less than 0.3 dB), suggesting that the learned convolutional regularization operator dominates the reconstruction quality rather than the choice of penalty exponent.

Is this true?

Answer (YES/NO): NO